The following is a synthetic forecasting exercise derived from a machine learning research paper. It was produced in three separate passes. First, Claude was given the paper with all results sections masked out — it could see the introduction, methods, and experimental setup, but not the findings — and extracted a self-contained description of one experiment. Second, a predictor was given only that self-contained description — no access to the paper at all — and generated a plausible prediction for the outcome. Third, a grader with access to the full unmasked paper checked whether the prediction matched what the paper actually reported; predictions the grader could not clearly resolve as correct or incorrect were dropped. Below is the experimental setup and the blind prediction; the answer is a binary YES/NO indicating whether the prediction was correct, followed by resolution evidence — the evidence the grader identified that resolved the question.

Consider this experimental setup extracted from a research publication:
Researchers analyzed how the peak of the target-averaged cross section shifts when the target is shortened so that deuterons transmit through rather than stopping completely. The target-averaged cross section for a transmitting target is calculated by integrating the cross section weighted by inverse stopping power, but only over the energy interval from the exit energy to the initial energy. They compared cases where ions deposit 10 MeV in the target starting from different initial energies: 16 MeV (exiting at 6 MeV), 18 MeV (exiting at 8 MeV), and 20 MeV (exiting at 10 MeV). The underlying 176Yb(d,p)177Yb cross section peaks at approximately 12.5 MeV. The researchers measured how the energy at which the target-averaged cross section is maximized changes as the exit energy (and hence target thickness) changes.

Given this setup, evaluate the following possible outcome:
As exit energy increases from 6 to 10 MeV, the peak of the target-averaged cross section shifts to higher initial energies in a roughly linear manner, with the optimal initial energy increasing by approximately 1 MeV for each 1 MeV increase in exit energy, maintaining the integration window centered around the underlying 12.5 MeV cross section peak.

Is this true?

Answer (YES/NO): NO